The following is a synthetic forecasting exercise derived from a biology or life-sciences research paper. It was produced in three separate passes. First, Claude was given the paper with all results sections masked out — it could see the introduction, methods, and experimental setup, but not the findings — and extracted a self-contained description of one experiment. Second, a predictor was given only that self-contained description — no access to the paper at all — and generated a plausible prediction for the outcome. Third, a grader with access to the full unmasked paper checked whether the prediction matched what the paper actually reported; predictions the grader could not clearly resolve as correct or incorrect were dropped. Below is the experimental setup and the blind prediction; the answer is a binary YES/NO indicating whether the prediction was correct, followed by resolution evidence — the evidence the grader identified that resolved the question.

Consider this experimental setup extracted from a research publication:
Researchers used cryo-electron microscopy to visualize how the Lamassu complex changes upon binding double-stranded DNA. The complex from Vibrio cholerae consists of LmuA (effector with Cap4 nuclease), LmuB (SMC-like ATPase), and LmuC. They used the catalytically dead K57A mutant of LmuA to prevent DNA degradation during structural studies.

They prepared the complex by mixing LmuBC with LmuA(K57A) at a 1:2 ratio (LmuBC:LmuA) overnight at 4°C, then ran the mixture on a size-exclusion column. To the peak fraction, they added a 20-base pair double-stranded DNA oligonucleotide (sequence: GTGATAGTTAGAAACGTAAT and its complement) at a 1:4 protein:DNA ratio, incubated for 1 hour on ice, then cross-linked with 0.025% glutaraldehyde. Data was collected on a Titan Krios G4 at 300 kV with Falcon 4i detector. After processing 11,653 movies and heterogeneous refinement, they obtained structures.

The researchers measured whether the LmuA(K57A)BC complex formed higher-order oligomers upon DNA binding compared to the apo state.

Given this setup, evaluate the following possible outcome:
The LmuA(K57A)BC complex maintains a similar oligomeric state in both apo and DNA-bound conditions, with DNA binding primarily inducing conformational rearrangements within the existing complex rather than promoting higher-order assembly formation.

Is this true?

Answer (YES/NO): YES